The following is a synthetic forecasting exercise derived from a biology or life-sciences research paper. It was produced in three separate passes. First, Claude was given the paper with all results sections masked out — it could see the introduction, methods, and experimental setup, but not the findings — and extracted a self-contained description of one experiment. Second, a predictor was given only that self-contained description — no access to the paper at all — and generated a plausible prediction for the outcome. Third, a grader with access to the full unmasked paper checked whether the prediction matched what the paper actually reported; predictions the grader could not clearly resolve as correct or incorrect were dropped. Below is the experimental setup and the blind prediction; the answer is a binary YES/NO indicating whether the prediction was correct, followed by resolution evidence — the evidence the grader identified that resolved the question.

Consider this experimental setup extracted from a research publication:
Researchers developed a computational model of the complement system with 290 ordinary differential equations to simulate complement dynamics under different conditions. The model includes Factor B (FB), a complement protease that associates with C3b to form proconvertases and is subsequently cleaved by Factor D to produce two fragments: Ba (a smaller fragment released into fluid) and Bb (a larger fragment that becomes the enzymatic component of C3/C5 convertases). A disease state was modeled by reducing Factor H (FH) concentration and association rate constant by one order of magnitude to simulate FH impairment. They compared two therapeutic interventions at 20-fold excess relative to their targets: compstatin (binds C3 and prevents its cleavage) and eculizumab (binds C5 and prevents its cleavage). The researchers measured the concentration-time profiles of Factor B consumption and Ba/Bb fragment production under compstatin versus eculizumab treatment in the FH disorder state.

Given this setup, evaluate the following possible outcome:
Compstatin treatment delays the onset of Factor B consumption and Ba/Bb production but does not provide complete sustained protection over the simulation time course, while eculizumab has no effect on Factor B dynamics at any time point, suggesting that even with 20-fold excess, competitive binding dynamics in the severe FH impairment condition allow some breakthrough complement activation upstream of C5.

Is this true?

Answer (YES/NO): NO